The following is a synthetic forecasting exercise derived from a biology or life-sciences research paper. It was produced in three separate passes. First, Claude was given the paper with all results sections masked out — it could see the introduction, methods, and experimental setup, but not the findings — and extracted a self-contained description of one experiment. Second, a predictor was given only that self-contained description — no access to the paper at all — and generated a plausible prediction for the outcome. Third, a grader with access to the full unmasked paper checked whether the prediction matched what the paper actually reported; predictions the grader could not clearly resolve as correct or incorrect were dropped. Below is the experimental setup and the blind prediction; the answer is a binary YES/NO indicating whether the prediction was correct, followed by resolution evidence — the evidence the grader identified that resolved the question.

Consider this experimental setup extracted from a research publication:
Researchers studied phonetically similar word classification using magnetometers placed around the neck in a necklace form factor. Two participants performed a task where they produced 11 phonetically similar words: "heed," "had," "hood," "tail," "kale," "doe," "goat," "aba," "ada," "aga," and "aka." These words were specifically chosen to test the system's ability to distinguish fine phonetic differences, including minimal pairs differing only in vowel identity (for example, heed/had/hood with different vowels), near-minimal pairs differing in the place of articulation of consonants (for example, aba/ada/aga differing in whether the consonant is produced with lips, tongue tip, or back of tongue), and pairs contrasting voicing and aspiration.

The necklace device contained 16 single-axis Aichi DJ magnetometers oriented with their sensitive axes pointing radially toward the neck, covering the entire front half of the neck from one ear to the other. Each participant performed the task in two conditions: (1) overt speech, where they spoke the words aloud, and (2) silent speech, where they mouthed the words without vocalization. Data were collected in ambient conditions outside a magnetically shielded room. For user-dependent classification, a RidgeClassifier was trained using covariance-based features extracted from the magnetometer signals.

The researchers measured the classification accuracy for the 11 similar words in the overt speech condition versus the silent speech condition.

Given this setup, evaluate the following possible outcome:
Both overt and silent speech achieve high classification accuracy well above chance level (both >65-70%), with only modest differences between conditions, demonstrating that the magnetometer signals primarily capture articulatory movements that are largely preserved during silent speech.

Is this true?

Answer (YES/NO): NO